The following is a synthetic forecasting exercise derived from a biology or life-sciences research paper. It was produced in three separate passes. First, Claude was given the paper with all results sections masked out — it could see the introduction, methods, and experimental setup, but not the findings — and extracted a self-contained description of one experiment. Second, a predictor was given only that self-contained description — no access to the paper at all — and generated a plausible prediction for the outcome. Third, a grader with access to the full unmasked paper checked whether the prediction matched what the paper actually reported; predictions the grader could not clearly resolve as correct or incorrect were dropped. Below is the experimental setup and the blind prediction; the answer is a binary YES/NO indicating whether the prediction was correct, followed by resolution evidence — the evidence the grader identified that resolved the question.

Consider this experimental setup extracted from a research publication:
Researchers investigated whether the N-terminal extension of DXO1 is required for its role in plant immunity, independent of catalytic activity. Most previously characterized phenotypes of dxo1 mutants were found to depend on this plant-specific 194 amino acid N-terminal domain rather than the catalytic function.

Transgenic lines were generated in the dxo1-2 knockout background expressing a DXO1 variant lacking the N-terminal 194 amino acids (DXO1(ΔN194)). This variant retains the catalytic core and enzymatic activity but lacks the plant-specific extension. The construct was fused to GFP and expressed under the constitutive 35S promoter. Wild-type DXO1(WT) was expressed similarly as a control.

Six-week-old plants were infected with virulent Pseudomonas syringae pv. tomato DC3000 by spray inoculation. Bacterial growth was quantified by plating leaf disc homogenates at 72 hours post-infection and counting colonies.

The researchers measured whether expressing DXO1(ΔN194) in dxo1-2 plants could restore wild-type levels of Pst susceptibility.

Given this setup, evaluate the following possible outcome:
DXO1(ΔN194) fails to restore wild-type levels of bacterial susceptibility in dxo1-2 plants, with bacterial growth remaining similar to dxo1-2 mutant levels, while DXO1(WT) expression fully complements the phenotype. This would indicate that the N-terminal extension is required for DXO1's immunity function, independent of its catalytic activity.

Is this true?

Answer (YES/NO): NO